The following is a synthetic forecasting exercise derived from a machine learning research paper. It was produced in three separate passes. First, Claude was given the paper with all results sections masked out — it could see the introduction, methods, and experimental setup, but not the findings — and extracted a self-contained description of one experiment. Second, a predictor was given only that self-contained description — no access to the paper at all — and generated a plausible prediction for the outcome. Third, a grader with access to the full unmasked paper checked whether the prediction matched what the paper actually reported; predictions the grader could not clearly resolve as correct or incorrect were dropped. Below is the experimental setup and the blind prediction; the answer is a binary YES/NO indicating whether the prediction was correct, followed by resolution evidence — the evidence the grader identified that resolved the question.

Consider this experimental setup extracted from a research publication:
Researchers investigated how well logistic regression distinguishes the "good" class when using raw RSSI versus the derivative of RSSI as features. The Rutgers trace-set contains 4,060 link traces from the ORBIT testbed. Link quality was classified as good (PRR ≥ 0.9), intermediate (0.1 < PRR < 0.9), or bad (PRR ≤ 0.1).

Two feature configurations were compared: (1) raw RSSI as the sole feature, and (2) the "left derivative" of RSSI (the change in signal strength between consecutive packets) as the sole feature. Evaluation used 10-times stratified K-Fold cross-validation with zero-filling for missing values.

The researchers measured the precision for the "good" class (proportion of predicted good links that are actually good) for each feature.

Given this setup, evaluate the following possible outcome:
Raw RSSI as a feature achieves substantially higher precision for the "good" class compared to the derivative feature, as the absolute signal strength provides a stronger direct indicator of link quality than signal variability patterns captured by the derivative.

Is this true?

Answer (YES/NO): YES